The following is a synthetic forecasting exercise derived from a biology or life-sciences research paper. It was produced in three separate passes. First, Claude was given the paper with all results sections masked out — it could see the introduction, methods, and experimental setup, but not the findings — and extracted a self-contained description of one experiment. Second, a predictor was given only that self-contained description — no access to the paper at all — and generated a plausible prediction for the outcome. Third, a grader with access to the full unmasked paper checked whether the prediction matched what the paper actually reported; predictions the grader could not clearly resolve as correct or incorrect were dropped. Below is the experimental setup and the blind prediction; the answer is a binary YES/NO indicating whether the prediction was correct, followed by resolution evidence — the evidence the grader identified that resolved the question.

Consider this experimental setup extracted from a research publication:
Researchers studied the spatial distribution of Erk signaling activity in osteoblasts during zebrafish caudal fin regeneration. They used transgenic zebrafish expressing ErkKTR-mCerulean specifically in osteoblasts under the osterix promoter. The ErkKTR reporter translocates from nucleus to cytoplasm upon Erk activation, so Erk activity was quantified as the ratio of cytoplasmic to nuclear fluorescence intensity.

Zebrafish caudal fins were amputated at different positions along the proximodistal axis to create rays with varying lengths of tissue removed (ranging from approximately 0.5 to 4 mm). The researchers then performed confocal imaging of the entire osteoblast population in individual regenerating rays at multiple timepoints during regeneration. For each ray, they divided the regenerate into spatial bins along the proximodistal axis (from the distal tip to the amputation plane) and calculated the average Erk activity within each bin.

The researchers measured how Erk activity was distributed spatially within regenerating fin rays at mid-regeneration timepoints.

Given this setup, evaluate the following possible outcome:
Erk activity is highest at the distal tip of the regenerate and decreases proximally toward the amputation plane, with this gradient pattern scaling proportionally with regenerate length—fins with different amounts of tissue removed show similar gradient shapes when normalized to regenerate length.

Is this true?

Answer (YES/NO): YES